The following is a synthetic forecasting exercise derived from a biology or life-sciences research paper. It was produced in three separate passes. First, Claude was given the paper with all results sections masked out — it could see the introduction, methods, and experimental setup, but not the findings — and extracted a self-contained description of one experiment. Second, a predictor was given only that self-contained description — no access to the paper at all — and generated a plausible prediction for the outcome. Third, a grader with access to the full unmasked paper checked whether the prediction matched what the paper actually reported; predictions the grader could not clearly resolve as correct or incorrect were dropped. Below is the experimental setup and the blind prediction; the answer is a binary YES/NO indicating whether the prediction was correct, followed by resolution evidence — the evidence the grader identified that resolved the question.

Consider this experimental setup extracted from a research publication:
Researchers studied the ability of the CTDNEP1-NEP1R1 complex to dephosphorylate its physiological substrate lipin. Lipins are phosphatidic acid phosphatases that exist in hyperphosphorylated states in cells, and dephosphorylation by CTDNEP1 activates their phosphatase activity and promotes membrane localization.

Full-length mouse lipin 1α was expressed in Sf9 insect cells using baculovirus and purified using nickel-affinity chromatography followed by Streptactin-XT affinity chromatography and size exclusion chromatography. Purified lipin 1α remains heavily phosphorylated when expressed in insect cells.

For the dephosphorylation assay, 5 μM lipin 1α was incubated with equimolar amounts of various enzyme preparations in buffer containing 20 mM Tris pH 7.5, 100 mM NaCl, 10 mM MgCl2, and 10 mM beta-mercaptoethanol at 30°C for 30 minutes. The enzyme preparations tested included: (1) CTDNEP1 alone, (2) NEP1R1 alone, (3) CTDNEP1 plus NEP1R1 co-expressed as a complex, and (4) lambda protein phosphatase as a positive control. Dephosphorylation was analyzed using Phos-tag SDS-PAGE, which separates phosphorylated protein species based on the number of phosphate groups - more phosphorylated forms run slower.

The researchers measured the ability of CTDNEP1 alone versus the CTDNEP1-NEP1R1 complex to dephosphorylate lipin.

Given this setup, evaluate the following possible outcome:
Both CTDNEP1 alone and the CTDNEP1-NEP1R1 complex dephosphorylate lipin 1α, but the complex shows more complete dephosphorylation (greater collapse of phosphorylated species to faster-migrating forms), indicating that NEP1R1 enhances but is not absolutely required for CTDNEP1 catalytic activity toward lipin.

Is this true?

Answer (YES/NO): YES